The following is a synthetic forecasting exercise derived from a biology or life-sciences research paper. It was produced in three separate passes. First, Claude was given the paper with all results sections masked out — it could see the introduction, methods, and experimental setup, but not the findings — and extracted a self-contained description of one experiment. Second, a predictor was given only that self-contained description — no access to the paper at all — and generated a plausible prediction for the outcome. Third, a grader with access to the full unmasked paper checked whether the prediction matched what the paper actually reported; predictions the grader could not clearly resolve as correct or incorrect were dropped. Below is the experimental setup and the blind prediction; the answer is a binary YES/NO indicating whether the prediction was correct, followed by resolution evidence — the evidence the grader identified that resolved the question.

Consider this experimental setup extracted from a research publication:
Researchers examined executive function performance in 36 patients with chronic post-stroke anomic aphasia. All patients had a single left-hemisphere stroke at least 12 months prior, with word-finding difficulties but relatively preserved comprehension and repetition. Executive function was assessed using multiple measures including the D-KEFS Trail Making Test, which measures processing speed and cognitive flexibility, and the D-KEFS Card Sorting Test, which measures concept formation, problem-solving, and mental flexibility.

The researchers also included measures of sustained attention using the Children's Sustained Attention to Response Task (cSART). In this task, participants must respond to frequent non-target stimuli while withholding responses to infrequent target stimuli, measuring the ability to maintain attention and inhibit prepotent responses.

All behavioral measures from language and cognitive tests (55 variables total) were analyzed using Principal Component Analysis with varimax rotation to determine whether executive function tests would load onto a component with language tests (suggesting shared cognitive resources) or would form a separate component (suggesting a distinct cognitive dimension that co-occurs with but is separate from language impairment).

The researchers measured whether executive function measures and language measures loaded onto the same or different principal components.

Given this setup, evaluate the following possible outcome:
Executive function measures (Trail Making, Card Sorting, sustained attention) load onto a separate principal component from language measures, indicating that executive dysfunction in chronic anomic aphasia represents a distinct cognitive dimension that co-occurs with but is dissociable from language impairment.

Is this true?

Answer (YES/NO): YES